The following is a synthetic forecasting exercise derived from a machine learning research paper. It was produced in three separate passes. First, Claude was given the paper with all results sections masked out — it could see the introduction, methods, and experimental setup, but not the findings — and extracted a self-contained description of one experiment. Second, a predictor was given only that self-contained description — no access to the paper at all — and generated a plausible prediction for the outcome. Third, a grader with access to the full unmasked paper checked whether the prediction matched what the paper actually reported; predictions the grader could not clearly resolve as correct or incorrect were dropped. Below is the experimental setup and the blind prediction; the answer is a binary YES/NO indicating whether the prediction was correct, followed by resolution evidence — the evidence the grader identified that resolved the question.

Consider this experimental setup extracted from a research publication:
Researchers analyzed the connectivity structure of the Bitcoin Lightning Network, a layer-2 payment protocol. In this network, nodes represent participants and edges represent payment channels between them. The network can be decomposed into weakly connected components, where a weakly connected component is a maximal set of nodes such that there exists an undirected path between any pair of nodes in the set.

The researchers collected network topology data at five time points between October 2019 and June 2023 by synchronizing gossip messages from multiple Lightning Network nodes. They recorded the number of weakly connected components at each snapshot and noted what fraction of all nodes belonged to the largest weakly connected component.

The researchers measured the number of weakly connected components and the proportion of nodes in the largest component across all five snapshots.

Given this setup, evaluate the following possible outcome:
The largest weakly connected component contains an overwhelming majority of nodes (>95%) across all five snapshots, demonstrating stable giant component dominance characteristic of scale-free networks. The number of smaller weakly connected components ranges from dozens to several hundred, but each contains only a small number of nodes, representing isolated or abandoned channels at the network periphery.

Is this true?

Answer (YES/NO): NO